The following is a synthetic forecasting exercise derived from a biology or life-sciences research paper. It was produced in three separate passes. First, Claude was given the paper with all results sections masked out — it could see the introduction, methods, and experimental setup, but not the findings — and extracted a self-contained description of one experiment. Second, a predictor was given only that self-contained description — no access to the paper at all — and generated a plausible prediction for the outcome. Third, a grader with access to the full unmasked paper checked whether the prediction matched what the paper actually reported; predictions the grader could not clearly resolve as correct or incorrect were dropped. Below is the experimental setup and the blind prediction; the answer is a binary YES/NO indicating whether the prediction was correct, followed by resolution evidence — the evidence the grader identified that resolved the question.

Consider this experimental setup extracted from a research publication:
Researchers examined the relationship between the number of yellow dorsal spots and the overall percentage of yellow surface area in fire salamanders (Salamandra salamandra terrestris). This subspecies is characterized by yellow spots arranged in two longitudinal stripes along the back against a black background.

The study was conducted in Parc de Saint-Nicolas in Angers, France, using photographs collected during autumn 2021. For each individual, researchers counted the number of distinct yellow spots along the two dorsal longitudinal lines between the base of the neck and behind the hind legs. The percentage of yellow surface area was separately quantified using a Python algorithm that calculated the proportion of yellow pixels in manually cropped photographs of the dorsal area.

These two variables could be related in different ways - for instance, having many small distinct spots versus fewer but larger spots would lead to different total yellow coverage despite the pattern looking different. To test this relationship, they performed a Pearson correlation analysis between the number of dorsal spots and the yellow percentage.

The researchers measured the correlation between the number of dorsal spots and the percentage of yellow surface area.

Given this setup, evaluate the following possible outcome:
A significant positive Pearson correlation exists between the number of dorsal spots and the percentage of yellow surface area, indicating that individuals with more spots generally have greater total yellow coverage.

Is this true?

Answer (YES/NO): NO